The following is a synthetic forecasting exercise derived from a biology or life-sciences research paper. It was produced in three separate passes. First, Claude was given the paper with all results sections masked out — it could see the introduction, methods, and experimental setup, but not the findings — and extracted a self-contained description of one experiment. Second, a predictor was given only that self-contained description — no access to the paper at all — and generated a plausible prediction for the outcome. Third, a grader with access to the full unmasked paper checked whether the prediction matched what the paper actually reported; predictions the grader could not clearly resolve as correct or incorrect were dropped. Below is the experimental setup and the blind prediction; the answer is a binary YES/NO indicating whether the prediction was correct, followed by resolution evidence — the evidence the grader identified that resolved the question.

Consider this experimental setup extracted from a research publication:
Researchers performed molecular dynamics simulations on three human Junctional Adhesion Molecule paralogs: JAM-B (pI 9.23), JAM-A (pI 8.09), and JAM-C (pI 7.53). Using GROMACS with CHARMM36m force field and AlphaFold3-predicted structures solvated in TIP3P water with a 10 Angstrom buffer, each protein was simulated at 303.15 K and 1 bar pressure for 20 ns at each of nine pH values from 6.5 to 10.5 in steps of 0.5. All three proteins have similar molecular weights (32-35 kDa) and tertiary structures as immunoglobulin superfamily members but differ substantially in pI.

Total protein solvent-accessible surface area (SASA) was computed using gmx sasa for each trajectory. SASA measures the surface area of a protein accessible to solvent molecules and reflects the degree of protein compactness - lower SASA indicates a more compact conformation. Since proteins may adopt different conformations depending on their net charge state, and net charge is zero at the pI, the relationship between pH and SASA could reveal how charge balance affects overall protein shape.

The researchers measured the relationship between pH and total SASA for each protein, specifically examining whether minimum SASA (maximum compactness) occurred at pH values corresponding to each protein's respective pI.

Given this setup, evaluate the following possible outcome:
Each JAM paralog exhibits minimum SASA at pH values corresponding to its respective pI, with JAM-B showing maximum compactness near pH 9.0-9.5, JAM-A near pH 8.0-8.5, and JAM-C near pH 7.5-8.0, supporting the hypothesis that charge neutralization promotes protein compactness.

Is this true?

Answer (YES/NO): NO